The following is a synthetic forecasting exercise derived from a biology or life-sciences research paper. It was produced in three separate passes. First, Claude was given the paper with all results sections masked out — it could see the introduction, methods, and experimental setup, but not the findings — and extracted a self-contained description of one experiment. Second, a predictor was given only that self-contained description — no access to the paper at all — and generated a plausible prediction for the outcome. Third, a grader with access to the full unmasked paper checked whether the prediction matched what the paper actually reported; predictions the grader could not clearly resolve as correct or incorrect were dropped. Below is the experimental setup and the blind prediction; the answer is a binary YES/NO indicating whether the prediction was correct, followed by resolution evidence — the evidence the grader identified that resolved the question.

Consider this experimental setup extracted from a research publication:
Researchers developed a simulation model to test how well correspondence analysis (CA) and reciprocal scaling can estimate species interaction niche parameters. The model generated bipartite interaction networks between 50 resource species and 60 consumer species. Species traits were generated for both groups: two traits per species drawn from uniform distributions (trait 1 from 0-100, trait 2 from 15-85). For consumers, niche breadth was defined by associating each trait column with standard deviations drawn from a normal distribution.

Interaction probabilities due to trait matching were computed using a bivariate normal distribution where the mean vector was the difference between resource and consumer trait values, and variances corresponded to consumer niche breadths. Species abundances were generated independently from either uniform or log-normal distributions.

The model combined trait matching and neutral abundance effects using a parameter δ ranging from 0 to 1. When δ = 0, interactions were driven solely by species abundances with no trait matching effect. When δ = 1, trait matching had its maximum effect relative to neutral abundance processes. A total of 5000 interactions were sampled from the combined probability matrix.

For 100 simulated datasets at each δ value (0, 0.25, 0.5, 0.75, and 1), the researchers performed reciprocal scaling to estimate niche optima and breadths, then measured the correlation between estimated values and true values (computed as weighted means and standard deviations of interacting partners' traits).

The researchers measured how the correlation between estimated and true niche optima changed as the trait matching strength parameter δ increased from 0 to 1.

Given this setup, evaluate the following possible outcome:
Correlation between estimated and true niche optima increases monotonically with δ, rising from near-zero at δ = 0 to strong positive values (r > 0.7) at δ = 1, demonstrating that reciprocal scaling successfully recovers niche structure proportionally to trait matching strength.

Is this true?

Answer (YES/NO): NO